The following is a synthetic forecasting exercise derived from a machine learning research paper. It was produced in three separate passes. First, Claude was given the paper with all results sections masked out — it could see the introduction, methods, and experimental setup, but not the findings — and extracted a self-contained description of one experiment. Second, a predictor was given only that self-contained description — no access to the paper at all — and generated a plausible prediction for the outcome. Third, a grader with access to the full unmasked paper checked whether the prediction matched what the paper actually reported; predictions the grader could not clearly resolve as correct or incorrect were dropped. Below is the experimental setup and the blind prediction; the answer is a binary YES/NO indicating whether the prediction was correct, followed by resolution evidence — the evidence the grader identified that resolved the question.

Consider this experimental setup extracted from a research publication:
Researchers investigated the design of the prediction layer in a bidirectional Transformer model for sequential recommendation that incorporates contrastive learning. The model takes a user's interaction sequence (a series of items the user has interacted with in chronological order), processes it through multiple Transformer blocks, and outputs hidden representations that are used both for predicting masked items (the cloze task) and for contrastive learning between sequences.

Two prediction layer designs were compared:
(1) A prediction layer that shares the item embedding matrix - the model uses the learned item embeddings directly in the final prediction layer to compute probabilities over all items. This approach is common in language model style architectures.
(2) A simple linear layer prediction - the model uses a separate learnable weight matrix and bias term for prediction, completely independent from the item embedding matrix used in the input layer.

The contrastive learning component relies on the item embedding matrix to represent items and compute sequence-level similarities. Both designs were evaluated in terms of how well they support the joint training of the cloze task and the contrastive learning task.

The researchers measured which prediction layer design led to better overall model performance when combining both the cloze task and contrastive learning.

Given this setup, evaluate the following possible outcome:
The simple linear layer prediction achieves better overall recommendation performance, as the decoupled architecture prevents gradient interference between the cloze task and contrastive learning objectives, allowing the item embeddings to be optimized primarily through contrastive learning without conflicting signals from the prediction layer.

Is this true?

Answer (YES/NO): YES